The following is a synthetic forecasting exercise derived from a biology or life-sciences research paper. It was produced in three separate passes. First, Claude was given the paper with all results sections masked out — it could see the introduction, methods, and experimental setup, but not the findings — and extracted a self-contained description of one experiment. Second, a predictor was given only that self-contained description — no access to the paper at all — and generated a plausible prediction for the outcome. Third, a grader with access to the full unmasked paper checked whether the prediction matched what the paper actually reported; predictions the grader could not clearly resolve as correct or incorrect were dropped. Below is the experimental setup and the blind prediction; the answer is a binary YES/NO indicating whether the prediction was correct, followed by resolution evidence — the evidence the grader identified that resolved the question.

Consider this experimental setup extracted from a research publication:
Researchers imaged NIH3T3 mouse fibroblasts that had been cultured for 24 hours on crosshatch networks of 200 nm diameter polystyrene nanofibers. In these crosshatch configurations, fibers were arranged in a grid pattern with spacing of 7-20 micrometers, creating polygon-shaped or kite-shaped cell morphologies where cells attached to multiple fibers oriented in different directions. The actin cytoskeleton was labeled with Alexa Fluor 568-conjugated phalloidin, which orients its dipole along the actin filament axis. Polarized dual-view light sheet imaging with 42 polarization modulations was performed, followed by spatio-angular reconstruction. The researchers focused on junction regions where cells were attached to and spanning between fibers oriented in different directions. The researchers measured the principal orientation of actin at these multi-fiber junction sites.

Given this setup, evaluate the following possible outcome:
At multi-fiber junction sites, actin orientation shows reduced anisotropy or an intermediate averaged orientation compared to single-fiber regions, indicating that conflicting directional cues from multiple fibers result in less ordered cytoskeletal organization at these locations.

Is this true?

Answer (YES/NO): YES